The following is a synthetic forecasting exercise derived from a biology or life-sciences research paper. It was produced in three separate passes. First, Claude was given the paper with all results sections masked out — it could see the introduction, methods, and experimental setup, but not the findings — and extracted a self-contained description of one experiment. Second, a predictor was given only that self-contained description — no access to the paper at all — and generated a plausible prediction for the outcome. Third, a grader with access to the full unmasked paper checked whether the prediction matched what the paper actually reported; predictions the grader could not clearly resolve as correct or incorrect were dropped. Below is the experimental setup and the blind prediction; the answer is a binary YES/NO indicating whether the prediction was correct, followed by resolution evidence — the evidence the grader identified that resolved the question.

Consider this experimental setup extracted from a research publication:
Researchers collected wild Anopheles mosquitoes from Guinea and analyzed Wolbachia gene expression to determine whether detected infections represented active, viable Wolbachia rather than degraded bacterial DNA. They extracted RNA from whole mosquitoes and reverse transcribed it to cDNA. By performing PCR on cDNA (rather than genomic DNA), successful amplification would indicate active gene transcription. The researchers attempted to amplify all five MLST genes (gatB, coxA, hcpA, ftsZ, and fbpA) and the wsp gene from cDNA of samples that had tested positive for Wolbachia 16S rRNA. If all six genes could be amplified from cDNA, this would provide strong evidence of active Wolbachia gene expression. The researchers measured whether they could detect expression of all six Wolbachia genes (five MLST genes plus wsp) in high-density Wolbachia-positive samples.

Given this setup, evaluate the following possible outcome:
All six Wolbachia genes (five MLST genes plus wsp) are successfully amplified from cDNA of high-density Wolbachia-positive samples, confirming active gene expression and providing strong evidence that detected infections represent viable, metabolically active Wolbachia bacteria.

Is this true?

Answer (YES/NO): YES